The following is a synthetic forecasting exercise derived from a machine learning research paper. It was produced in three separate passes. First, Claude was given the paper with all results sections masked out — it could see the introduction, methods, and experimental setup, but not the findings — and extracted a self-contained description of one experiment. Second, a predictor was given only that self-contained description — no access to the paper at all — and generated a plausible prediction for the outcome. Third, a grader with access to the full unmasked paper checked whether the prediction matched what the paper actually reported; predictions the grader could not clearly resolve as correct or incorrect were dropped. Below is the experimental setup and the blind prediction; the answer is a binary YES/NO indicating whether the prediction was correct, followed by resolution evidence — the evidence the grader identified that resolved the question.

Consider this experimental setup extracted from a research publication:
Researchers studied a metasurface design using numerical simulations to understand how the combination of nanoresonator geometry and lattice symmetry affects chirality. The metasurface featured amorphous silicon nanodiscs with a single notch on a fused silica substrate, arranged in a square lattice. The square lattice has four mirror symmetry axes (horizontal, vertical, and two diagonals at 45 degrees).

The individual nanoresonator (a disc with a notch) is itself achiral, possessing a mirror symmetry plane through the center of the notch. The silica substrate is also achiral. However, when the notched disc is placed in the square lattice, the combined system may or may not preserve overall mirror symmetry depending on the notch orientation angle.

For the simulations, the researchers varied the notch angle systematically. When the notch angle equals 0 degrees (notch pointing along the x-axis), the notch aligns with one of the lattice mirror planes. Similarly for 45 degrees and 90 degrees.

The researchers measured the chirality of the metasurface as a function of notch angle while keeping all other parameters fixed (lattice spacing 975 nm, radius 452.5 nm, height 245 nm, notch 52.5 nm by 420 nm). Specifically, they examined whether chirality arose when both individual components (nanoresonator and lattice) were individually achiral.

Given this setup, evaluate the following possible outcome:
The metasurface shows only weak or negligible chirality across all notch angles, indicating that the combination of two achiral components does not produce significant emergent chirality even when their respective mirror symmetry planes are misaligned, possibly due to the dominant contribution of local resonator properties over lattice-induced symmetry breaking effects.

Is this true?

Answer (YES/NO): NO